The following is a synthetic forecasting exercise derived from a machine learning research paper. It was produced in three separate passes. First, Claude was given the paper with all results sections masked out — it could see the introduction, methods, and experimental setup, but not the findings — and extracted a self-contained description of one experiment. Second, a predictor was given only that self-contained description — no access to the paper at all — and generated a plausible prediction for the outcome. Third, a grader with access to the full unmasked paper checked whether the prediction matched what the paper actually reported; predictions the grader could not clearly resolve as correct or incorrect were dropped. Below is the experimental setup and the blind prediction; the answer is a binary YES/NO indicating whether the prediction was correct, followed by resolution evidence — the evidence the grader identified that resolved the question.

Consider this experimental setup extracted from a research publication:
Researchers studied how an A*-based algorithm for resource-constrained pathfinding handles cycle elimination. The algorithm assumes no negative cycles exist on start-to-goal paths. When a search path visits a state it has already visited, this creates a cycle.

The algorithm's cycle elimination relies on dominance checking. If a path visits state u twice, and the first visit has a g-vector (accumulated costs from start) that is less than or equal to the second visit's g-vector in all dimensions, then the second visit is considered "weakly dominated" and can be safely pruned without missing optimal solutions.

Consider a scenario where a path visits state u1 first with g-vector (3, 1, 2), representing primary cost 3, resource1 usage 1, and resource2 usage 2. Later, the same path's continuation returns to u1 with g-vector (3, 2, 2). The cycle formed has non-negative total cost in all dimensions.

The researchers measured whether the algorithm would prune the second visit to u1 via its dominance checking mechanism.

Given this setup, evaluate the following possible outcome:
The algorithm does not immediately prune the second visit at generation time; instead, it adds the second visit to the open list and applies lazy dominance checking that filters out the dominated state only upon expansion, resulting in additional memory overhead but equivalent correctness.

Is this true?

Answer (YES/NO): NO